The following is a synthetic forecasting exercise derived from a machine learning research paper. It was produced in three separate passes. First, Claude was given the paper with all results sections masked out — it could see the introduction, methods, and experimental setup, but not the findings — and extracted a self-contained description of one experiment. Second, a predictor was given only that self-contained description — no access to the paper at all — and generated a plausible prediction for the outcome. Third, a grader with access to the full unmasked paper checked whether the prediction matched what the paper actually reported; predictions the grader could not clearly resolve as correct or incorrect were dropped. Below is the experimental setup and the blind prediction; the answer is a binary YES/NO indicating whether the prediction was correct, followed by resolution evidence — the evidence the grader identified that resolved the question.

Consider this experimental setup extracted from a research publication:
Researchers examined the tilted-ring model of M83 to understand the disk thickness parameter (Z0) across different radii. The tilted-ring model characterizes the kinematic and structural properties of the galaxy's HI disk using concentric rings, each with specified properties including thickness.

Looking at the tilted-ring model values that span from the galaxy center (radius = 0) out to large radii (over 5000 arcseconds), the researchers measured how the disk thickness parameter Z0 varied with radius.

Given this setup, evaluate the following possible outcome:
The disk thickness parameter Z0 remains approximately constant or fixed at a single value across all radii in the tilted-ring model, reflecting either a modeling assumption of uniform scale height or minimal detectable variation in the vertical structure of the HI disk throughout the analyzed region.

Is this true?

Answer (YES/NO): YES